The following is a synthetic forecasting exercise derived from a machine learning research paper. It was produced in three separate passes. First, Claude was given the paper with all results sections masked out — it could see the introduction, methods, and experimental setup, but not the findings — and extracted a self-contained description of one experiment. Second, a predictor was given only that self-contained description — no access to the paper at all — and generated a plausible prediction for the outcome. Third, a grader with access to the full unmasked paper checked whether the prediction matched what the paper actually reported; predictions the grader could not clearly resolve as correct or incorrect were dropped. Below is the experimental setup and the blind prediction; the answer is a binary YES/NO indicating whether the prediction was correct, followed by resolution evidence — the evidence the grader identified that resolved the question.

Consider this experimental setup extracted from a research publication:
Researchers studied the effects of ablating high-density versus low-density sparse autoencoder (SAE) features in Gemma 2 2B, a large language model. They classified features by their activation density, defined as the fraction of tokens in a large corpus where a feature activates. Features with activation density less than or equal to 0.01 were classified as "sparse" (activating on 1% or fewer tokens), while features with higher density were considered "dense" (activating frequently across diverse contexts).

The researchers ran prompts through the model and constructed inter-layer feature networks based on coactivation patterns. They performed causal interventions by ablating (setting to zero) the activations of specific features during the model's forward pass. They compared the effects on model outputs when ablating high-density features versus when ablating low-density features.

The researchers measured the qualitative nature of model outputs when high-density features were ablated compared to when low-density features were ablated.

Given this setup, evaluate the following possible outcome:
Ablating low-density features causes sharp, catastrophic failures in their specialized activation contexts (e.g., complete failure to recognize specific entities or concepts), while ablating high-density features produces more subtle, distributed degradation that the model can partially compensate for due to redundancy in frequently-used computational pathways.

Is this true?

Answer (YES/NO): NO